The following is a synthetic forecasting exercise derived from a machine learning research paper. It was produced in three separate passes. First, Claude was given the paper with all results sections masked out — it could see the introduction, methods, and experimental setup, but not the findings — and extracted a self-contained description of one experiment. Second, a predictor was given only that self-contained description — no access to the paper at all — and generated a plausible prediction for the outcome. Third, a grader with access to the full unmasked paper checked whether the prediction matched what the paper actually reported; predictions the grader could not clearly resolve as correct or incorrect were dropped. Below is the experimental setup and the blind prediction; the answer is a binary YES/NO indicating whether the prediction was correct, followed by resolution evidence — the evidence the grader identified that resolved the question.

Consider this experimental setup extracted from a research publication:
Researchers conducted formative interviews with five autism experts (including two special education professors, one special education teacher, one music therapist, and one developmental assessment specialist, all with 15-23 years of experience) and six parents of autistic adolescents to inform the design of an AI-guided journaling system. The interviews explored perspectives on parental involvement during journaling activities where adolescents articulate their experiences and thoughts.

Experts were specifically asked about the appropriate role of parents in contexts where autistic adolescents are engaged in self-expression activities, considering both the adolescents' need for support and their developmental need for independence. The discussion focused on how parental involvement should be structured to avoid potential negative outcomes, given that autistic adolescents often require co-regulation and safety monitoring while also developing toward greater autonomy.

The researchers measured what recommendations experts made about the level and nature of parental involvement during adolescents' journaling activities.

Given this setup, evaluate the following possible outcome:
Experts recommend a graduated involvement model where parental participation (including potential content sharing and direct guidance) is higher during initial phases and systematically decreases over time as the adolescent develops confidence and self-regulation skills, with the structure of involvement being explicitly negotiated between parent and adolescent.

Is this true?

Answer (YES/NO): NO